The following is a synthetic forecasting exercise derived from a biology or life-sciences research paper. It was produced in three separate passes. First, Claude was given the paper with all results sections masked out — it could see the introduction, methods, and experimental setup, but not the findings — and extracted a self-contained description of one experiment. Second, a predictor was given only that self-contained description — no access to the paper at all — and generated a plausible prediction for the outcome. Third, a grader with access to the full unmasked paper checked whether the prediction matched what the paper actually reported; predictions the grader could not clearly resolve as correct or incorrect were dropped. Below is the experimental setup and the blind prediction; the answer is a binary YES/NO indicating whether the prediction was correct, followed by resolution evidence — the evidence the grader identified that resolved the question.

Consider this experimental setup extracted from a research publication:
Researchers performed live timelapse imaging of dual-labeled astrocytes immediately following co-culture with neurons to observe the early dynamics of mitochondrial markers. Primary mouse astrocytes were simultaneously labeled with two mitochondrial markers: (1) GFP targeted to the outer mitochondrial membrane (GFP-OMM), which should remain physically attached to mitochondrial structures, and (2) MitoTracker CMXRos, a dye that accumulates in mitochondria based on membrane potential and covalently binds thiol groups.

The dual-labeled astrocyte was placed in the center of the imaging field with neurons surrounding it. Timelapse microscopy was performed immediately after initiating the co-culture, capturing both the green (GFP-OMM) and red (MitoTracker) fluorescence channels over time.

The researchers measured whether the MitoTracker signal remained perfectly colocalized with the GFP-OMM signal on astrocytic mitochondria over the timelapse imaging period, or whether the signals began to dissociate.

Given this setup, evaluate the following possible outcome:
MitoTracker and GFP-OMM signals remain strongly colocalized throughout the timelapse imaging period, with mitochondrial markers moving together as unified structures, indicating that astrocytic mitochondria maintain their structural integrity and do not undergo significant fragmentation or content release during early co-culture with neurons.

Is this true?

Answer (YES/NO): NO